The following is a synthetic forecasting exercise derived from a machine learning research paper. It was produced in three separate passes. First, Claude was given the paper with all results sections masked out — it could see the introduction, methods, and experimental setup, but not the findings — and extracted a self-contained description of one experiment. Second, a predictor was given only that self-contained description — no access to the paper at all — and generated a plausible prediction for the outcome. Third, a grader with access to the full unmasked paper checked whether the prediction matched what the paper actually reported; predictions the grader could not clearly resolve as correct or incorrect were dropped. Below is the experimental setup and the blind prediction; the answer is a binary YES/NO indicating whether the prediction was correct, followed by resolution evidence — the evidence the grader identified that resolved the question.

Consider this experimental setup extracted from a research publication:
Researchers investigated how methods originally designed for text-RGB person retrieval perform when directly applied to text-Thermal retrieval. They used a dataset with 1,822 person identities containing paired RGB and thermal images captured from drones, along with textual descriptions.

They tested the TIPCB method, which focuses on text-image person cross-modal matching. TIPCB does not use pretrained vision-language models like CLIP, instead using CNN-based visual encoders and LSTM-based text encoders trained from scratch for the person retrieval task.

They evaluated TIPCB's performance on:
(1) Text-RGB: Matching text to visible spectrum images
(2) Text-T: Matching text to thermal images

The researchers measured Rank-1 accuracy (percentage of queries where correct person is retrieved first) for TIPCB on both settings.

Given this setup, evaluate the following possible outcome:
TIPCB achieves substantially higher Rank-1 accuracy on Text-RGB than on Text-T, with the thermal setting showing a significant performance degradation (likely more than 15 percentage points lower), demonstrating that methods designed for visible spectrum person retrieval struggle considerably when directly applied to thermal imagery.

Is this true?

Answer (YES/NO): YES